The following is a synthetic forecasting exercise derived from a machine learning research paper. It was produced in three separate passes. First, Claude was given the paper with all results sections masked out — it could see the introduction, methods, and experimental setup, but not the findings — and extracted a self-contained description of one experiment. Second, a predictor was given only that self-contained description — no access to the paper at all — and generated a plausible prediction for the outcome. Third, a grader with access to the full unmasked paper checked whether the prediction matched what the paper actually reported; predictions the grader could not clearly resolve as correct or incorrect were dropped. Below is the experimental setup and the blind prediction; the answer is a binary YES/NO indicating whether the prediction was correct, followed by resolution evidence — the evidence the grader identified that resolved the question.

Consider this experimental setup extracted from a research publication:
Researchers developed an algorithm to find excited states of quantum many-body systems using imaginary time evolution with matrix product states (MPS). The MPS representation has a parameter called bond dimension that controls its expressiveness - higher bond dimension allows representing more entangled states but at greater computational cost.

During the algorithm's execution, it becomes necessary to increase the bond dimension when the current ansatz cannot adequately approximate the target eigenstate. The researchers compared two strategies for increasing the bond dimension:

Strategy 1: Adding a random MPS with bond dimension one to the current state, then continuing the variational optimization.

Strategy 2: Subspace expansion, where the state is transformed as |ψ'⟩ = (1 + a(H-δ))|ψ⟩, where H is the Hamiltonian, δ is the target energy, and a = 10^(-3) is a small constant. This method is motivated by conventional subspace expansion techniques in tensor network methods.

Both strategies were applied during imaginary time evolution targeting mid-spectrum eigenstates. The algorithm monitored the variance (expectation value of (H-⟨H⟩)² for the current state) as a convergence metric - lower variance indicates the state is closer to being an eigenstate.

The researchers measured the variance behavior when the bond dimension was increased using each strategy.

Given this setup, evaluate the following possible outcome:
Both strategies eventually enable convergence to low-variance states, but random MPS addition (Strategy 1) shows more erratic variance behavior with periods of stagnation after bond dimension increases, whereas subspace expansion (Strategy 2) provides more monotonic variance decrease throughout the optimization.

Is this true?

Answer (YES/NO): NO